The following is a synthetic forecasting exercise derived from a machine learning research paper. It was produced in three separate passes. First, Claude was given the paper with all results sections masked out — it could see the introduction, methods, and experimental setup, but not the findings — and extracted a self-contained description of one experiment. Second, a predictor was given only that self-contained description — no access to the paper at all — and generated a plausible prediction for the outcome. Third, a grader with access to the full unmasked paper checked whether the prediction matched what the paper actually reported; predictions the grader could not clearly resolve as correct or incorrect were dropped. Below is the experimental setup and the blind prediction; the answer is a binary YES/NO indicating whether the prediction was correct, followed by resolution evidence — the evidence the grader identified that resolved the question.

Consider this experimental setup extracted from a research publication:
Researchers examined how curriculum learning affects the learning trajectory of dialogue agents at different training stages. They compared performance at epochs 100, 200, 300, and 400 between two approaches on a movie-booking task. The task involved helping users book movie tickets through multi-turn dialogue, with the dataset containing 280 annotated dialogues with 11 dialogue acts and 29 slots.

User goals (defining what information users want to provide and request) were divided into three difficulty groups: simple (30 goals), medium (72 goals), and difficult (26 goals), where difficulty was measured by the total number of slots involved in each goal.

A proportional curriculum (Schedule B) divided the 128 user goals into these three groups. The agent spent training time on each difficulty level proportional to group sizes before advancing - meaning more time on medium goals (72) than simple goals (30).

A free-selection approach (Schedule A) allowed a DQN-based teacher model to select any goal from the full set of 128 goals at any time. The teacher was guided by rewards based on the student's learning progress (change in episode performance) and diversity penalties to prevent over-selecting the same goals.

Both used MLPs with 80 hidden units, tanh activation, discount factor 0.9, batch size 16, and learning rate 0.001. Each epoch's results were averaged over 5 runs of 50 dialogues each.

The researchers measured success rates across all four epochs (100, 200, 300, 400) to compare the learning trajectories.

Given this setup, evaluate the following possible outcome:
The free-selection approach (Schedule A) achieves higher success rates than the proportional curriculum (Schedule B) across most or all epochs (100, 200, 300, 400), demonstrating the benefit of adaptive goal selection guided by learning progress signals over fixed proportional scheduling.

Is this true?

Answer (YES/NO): YES